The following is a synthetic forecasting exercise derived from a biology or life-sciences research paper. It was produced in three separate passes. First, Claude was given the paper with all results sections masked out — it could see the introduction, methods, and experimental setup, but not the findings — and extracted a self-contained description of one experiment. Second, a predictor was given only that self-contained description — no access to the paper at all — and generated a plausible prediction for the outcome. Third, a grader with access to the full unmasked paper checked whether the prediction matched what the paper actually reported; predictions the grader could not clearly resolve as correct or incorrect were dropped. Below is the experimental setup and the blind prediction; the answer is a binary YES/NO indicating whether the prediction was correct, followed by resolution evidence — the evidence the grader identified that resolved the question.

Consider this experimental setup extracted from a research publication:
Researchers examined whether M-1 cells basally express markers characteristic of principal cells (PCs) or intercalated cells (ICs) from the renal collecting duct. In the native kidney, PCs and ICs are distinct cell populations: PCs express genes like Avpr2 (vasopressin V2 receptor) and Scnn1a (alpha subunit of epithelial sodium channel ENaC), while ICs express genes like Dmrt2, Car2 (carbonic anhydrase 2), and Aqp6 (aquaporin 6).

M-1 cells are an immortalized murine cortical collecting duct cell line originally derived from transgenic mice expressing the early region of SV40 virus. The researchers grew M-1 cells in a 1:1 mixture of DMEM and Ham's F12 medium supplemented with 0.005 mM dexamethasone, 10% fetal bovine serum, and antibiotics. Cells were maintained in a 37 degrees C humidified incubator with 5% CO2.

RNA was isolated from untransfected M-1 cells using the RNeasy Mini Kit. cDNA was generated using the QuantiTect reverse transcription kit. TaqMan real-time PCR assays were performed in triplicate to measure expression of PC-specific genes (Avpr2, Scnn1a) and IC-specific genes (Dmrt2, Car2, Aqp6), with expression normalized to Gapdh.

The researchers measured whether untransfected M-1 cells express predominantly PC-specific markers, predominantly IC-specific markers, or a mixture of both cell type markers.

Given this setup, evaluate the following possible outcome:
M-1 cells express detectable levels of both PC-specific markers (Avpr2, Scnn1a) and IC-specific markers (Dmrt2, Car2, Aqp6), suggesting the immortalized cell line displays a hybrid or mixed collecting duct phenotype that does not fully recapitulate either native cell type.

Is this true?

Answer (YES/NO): YES